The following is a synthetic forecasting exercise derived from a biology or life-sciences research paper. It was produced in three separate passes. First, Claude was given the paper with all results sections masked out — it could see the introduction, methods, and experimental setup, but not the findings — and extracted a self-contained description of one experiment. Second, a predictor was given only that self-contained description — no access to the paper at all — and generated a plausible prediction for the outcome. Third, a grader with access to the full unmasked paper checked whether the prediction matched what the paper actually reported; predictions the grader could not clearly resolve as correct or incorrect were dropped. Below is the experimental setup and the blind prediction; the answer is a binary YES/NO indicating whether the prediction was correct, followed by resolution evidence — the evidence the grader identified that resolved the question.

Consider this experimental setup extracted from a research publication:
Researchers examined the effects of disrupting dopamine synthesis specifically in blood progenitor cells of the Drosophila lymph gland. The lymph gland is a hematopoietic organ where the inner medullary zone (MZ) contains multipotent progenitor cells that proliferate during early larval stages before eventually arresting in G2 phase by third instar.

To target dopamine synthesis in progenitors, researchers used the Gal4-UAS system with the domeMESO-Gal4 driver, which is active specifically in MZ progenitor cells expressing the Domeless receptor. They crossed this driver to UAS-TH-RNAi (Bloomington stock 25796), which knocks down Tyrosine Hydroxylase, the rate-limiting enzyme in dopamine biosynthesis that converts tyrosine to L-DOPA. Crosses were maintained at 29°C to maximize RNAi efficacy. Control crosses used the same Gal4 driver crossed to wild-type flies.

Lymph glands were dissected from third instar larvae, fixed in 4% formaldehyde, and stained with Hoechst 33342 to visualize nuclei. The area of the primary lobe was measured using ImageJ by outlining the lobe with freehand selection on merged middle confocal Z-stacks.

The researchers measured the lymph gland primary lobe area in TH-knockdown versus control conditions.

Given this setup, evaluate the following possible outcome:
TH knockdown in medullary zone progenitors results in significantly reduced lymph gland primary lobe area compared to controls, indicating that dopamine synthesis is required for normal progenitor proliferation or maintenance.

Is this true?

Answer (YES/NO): YES